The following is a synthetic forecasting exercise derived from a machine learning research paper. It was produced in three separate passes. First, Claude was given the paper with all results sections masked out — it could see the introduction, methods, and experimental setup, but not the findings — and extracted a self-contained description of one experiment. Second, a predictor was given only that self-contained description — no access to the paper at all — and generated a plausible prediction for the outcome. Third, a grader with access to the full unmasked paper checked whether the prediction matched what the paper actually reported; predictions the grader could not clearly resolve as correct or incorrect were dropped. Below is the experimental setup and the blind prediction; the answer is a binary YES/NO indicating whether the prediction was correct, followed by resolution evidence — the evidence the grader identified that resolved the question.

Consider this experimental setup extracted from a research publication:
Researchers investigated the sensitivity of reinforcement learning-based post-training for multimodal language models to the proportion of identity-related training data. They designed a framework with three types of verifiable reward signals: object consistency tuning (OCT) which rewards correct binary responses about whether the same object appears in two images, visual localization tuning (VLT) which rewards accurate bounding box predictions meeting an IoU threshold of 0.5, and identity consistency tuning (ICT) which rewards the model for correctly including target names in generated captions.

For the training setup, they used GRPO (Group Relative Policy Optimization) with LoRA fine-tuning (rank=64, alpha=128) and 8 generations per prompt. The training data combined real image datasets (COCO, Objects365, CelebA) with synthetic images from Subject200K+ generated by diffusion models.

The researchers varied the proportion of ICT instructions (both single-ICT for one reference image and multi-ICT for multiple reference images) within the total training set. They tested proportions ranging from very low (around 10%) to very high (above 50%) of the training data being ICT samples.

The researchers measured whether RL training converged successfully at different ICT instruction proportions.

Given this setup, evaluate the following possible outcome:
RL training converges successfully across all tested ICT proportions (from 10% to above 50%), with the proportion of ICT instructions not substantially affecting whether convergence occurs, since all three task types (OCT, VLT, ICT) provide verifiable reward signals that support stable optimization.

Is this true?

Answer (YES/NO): NO